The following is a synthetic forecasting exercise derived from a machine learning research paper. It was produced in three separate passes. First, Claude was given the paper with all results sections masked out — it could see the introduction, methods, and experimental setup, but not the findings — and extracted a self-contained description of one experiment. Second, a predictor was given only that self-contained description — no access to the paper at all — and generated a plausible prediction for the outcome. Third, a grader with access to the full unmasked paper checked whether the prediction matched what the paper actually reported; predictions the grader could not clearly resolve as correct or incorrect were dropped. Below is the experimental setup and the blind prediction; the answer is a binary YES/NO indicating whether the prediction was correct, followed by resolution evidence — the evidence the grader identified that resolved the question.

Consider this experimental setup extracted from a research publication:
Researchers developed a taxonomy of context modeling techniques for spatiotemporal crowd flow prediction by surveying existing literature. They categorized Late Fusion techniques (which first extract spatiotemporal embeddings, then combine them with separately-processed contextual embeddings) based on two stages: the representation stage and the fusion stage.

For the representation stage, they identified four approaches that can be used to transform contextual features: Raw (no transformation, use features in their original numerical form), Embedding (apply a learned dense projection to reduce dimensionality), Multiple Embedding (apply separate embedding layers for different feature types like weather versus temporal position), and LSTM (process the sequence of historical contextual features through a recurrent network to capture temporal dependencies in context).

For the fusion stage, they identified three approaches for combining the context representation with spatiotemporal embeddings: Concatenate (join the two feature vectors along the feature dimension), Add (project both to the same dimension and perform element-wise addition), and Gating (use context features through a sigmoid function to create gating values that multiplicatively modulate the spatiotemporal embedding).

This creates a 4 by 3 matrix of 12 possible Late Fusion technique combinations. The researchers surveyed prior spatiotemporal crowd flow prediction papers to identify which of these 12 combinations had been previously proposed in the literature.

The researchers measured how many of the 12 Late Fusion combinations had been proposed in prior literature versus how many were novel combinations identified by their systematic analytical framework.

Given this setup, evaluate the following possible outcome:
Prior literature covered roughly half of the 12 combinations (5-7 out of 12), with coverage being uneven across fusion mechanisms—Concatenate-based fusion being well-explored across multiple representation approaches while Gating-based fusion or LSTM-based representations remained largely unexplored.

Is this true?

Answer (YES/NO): NO